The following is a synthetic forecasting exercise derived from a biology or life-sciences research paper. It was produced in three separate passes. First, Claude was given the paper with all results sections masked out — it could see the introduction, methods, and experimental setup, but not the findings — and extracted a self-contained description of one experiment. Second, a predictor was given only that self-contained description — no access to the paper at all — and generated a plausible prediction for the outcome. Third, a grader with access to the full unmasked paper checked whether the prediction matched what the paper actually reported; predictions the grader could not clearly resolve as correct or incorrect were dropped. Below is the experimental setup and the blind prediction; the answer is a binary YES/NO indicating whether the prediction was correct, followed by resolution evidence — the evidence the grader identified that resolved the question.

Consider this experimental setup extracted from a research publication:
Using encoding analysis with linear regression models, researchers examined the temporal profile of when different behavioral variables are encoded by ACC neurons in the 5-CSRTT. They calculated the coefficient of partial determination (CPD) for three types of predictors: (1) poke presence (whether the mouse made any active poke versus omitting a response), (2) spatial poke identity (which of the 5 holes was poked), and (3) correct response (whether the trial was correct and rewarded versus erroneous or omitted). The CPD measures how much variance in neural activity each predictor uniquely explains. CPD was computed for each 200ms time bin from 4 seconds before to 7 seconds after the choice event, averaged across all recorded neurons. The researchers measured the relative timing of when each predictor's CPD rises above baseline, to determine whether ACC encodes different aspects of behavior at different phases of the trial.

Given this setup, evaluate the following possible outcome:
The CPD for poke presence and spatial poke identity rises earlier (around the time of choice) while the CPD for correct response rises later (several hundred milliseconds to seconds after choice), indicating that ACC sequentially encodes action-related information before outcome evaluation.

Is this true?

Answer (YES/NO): YES